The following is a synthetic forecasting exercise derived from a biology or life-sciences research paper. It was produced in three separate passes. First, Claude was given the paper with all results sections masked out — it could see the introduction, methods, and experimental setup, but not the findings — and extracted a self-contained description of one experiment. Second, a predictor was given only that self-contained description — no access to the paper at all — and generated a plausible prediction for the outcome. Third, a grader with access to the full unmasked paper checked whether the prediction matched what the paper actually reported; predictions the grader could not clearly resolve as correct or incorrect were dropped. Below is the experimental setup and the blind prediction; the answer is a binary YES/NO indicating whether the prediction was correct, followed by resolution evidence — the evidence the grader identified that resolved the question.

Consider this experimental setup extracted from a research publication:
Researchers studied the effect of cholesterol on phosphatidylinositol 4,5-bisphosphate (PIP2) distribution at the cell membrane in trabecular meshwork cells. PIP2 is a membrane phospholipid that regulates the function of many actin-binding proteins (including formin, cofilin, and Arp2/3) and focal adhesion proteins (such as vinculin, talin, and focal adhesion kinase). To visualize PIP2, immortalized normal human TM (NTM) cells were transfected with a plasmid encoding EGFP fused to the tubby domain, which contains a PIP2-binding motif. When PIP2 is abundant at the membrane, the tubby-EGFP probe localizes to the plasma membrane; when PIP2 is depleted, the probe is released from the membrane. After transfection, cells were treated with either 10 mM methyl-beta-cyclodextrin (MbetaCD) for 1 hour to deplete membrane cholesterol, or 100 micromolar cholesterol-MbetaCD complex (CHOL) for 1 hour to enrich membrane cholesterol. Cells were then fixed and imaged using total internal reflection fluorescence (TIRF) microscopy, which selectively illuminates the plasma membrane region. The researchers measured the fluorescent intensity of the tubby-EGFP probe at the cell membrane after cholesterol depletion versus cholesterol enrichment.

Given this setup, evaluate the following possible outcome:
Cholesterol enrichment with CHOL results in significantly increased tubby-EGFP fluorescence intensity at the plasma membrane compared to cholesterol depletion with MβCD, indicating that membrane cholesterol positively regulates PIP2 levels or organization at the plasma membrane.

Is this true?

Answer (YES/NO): YES